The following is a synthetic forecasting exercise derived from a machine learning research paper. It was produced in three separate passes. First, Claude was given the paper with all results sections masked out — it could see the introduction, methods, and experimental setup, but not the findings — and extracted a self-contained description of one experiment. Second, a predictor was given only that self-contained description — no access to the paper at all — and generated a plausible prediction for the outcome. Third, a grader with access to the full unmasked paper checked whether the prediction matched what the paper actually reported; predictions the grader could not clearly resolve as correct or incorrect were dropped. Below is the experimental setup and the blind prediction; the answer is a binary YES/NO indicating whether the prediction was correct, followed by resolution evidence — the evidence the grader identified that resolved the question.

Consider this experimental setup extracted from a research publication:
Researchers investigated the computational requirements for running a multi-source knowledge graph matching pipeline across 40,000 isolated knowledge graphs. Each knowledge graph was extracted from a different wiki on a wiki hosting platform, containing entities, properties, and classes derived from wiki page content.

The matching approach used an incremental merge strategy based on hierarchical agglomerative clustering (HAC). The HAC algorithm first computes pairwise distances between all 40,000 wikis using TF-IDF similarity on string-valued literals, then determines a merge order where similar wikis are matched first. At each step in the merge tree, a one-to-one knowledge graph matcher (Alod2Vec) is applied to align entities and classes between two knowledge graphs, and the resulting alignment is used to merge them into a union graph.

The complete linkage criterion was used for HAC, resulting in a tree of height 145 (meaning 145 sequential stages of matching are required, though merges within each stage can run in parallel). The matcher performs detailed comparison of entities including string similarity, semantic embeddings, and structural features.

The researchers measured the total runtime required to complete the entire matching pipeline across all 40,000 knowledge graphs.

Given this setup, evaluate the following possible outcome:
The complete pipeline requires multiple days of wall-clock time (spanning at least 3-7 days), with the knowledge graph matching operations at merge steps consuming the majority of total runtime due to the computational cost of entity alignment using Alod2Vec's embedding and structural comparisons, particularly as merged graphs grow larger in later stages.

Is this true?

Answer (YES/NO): YES